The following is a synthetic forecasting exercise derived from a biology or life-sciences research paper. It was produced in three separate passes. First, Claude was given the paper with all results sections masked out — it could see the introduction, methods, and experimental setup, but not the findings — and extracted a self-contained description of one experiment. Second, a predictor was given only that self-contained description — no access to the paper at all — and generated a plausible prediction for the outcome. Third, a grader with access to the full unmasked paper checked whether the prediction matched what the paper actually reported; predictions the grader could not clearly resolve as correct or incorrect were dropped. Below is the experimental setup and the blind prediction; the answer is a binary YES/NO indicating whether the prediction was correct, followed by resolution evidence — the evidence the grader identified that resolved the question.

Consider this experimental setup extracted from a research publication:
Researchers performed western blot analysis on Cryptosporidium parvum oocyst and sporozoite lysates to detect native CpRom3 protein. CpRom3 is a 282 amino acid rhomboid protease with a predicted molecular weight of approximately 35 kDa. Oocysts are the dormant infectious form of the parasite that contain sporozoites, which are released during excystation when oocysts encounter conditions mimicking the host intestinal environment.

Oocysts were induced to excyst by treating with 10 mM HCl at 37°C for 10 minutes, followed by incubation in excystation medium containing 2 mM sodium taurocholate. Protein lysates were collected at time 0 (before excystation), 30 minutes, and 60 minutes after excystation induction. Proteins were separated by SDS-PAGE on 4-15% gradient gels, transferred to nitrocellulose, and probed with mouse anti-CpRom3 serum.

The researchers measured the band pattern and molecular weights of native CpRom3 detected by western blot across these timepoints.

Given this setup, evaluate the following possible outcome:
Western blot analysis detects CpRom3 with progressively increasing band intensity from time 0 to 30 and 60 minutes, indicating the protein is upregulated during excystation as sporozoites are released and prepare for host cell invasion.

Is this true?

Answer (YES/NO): NO